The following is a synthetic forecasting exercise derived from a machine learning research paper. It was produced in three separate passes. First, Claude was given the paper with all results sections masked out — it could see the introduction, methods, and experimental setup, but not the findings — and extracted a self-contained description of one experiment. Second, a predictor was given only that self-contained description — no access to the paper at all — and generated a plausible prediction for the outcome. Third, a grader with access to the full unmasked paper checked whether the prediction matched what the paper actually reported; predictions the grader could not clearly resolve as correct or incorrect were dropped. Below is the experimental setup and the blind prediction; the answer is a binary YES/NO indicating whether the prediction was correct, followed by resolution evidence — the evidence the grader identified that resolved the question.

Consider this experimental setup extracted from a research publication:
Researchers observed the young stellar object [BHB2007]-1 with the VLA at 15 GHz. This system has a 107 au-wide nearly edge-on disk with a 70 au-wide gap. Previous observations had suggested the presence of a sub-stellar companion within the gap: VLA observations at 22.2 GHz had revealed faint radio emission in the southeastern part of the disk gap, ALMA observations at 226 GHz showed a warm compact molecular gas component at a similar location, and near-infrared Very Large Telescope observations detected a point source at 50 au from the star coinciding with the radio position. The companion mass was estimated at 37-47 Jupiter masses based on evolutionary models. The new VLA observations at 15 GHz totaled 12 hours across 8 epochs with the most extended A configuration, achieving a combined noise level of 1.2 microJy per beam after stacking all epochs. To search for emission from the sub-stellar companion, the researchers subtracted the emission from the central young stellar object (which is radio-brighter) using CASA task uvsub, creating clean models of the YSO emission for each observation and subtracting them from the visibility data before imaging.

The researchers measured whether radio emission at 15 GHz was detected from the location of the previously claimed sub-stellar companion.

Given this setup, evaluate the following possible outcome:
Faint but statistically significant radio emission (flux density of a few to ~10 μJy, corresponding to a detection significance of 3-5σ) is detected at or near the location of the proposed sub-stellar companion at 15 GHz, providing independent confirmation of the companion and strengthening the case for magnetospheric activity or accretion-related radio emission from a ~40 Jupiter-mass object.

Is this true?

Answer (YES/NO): NO